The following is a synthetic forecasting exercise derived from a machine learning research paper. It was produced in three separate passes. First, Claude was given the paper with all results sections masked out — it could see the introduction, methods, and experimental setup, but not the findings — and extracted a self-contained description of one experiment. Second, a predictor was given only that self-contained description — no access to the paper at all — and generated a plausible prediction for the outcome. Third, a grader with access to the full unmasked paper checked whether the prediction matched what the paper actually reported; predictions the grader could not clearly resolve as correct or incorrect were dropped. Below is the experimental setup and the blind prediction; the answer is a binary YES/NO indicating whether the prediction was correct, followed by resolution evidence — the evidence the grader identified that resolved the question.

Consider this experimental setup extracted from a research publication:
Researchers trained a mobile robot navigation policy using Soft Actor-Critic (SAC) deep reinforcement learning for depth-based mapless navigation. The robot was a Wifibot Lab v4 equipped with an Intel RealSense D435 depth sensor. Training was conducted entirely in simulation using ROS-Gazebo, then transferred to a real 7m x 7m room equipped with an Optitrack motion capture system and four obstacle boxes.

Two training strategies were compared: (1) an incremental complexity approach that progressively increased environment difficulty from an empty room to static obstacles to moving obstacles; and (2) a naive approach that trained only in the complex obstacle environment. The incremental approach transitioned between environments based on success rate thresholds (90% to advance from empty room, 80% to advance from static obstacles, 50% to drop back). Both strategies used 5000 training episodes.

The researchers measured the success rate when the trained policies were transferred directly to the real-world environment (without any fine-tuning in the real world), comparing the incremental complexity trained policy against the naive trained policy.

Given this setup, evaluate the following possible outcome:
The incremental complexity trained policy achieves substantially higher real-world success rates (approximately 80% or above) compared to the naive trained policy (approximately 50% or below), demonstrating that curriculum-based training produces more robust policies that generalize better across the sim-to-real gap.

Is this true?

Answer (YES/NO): NO